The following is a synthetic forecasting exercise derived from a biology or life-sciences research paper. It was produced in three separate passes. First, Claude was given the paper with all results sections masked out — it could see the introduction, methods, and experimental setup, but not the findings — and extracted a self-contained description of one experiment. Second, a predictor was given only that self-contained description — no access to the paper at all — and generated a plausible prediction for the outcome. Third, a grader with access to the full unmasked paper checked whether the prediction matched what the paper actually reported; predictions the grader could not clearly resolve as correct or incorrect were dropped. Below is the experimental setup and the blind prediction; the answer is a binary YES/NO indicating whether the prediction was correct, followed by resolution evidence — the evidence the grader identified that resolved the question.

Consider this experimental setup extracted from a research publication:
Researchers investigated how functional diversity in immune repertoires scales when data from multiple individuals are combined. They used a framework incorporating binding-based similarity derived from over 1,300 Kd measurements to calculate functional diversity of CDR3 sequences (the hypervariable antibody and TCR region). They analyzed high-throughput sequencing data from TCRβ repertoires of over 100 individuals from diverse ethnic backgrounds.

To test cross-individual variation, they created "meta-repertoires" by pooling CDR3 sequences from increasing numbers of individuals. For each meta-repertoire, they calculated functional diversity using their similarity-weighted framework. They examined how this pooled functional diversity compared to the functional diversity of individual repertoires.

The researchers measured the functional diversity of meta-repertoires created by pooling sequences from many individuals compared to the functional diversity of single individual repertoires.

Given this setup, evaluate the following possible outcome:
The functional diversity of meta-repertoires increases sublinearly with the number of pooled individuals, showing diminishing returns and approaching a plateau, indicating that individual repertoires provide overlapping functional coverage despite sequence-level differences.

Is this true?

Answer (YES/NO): YES